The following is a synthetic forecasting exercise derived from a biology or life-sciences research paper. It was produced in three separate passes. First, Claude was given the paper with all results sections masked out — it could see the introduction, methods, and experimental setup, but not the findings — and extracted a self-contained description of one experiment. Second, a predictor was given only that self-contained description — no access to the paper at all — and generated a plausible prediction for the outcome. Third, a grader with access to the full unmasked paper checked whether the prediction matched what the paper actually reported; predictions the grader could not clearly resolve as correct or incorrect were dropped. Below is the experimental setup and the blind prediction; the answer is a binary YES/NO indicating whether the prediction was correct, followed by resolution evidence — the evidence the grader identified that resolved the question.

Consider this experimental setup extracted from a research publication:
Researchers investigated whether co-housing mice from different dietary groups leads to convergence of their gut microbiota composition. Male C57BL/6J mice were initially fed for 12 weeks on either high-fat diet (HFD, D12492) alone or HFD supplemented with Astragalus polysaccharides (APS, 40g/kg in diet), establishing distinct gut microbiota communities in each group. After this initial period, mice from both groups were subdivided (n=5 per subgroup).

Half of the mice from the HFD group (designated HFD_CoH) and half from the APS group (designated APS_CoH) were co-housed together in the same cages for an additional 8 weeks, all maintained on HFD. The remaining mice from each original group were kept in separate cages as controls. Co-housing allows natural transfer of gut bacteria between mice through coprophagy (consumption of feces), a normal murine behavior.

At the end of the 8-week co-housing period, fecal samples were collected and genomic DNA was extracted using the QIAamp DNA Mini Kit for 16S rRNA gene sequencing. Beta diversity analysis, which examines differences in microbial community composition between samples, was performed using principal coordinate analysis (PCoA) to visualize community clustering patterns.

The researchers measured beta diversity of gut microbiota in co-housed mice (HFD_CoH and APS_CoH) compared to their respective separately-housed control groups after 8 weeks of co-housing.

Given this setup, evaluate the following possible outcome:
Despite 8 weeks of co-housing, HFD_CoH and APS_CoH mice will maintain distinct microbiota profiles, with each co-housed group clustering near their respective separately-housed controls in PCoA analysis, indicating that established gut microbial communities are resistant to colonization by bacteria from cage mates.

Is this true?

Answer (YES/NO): NO